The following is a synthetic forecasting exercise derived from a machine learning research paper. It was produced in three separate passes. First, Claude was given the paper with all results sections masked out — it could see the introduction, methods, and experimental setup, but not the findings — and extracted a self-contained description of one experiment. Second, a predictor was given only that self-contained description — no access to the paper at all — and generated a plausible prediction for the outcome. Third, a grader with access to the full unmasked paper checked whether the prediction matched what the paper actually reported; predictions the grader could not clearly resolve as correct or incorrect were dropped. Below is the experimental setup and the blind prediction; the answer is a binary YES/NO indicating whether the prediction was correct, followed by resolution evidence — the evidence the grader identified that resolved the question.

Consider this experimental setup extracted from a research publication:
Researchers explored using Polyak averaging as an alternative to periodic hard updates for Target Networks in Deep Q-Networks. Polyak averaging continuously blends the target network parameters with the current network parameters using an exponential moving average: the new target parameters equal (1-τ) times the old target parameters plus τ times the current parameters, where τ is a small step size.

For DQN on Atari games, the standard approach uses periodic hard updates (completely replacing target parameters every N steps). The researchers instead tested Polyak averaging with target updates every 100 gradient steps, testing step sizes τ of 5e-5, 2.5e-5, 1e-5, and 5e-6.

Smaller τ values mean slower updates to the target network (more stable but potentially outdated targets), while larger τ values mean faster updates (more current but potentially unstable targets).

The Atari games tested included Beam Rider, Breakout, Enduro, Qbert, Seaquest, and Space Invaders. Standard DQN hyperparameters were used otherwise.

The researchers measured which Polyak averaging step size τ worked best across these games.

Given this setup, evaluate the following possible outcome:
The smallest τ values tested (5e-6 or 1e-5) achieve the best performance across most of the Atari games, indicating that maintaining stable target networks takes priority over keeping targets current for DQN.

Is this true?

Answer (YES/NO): YES